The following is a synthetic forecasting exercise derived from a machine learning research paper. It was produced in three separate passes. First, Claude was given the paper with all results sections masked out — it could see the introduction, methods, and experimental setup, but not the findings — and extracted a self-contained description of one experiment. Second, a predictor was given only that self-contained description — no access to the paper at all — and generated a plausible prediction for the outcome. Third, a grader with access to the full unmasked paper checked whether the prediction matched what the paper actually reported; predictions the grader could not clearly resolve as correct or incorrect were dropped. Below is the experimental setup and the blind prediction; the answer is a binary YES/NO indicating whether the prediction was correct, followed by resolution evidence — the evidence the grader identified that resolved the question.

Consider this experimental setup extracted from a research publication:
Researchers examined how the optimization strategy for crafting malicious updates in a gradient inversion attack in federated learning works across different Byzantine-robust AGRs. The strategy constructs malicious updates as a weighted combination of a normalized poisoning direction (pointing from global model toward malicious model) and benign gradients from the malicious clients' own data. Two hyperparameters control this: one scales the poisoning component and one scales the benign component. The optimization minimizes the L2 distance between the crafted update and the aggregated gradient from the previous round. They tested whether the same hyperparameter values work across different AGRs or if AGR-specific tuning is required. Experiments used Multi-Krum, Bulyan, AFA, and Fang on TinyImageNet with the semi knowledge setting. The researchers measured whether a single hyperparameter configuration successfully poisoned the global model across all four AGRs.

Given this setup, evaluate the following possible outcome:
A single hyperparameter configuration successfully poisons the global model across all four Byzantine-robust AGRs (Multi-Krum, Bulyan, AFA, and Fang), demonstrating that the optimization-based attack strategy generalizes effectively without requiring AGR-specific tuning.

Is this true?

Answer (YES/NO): NO